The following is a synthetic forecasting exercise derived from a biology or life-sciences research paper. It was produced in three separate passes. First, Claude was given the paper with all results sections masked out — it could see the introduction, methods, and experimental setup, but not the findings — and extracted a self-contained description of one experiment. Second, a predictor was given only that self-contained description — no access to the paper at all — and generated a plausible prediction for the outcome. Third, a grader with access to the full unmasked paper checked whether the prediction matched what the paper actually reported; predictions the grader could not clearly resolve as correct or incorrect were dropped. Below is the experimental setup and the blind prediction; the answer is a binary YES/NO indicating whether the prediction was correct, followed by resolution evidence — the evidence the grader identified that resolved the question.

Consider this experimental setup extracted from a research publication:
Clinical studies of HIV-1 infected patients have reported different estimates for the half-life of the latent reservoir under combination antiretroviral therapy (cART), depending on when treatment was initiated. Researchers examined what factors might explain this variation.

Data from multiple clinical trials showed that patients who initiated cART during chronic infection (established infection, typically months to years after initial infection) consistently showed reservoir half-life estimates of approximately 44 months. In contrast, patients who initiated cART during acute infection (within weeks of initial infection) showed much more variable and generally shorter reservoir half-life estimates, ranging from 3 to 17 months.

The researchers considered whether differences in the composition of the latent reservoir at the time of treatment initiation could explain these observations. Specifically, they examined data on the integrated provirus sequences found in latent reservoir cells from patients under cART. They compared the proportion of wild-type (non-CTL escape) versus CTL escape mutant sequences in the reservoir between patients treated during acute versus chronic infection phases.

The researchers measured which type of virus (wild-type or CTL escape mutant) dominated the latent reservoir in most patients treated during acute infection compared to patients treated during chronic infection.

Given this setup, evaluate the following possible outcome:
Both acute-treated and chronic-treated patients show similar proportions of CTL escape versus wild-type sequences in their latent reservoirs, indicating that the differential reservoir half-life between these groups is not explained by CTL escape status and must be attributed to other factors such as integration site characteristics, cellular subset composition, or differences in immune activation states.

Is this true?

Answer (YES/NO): NO